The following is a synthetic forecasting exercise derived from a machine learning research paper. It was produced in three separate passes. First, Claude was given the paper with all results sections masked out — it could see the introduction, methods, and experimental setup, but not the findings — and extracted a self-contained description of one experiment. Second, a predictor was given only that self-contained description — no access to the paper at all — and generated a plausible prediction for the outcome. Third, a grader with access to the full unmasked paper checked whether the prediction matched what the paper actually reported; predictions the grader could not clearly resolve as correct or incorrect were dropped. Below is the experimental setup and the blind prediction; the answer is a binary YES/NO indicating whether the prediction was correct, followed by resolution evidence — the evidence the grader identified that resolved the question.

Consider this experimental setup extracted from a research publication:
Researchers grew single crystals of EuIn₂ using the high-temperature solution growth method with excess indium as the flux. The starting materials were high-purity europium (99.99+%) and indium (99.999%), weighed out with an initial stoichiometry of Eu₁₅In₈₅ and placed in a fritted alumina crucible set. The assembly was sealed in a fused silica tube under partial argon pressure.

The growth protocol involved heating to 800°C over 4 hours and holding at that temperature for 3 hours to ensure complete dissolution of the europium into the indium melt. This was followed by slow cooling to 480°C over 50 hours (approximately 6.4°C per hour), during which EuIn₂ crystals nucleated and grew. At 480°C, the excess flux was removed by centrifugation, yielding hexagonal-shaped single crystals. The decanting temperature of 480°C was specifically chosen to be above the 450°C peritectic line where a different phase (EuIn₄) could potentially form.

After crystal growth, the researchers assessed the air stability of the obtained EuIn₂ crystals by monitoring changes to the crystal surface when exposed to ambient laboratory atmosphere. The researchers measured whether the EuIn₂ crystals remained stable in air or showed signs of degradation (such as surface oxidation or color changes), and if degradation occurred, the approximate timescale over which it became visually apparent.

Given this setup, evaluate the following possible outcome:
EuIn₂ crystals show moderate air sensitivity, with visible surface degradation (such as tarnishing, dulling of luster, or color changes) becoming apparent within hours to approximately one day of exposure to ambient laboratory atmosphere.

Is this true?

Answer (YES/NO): NO